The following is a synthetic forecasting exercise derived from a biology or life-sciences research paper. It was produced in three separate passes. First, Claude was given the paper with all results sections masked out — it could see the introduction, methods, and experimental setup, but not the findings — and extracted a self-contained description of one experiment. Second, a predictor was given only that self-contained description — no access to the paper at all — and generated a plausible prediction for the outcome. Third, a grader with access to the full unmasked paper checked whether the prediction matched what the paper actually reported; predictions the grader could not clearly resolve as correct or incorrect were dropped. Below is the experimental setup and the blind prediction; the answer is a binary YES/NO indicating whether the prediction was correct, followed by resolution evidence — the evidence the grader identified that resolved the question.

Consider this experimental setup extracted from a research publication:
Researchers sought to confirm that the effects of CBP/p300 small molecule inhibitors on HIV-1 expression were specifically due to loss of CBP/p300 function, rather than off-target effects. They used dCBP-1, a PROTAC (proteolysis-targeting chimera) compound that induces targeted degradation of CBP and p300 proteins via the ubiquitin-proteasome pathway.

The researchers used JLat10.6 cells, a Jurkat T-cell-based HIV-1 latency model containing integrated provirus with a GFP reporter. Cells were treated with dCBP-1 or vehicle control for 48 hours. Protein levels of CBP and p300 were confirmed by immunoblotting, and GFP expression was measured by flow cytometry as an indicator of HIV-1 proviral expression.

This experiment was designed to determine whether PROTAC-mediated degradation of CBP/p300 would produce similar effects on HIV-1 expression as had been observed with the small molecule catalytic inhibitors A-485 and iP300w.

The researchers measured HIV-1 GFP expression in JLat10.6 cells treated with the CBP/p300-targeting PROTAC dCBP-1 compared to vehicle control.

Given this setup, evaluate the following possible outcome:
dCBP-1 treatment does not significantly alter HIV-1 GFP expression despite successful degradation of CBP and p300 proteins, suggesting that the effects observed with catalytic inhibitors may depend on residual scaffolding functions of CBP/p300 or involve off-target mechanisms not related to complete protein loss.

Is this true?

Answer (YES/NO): NO